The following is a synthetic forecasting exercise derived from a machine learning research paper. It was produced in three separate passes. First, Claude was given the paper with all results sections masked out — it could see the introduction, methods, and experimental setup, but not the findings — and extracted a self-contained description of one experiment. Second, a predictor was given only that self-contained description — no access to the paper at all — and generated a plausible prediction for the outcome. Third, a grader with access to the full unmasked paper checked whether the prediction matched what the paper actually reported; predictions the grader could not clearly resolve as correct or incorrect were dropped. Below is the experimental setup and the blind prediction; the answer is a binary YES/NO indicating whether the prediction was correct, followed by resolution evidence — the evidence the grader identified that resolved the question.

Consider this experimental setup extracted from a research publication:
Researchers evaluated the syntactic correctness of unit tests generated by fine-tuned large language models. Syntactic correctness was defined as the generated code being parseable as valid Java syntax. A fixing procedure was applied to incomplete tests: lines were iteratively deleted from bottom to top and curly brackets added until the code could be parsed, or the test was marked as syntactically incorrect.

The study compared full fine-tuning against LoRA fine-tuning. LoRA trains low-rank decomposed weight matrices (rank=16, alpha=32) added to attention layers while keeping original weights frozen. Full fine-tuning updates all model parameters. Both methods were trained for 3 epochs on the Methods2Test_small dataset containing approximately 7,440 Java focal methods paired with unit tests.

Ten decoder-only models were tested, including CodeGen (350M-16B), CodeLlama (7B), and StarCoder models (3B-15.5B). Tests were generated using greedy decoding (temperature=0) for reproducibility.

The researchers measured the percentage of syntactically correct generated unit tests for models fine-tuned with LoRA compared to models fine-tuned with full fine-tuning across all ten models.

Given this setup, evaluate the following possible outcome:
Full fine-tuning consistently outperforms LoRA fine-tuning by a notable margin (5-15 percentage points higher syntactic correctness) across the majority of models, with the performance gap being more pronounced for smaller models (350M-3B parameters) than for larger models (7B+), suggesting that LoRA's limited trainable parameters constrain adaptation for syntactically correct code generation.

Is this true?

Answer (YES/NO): NO